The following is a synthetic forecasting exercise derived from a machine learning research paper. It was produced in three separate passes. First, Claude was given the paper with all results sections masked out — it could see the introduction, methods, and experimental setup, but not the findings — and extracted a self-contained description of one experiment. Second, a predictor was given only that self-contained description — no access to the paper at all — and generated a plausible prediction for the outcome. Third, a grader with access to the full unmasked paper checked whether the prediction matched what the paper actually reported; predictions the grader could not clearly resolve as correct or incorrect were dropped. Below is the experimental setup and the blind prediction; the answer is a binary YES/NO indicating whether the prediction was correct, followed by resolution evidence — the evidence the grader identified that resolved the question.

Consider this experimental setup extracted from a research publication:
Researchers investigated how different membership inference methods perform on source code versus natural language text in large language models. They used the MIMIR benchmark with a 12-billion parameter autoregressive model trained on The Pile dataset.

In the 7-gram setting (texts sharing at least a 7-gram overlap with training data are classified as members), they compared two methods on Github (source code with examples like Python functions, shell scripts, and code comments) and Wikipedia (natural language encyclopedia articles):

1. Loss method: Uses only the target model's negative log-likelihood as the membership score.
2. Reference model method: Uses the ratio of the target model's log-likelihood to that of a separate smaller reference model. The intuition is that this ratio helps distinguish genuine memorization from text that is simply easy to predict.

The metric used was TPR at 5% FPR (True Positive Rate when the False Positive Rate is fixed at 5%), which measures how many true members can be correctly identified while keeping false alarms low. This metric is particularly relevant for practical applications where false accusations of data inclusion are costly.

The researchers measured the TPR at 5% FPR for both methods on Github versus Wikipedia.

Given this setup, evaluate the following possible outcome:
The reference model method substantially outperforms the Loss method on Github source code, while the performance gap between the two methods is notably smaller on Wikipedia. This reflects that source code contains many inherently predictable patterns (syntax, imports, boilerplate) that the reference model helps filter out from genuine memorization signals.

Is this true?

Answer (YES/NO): YES